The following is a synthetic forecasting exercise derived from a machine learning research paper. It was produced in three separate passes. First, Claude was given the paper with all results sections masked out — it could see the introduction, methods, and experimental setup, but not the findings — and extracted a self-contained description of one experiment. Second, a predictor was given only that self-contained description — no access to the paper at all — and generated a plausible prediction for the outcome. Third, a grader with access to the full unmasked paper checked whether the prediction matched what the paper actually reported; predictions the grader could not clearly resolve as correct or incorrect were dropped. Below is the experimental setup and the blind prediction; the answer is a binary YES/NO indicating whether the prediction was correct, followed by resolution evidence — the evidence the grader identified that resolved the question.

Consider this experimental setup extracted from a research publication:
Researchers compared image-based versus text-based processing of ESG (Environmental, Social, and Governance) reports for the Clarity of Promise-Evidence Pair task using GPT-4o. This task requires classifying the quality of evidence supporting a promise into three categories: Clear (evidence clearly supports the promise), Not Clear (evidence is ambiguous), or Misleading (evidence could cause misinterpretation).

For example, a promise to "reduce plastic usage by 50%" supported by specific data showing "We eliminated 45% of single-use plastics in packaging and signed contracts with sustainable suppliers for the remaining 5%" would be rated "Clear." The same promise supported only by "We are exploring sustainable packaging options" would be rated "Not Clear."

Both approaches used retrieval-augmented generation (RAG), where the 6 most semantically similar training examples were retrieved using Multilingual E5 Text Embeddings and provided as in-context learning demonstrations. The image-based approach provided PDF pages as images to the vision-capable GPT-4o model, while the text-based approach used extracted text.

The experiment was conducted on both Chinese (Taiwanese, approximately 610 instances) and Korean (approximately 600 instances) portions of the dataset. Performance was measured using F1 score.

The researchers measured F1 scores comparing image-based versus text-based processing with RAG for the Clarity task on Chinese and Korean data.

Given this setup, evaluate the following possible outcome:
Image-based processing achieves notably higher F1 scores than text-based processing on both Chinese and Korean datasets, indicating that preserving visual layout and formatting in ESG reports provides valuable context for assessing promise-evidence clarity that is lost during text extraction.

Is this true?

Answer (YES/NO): NO